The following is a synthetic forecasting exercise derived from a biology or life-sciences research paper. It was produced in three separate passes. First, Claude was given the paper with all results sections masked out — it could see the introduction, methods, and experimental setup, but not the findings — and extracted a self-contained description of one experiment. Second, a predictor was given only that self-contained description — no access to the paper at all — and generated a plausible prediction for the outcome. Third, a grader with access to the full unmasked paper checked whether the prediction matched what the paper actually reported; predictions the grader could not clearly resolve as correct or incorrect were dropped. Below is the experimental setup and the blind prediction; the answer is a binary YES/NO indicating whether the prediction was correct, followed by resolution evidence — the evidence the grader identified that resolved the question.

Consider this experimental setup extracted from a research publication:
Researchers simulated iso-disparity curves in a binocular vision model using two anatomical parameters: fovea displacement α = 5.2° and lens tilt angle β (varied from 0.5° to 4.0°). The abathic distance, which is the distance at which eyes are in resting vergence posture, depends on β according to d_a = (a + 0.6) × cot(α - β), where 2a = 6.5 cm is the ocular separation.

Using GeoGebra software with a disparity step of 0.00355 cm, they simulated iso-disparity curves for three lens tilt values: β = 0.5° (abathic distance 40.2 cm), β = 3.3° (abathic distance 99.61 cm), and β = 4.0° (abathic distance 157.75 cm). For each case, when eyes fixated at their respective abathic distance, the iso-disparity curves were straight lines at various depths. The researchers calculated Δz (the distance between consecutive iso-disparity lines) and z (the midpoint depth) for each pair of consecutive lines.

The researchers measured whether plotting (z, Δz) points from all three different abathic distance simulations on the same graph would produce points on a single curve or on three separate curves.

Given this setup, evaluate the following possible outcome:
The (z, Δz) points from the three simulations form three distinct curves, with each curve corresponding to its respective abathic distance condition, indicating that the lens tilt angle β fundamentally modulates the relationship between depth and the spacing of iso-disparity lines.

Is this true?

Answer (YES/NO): NO